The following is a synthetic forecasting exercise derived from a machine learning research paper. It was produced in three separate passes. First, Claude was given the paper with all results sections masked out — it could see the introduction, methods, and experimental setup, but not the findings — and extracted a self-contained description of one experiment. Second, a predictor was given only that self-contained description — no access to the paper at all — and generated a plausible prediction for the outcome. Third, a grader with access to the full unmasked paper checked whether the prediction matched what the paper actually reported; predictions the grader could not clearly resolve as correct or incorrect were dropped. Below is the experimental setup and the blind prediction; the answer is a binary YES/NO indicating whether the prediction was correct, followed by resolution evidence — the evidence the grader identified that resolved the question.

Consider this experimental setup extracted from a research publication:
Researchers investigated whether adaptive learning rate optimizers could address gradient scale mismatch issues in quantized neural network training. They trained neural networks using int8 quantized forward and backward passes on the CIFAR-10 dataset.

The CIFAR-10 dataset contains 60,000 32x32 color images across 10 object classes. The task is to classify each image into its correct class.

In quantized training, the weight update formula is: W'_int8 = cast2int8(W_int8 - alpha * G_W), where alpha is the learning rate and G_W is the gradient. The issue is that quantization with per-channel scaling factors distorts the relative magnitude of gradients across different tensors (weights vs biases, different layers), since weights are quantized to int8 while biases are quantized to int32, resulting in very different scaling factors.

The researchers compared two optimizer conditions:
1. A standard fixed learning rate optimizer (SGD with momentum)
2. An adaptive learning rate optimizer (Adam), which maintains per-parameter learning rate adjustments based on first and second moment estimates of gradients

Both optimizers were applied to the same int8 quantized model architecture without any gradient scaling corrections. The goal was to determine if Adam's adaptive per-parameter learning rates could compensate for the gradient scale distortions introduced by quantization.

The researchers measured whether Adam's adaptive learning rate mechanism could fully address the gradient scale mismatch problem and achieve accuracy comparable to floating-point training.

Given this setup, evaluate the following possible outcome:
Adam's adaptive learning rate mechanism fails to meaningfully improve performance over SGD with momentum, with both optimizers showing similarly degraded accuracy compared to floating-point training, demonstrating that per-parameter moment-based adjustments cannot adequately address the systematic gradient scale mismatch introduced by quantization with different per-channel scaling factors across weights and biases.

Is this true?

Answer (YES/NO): NO